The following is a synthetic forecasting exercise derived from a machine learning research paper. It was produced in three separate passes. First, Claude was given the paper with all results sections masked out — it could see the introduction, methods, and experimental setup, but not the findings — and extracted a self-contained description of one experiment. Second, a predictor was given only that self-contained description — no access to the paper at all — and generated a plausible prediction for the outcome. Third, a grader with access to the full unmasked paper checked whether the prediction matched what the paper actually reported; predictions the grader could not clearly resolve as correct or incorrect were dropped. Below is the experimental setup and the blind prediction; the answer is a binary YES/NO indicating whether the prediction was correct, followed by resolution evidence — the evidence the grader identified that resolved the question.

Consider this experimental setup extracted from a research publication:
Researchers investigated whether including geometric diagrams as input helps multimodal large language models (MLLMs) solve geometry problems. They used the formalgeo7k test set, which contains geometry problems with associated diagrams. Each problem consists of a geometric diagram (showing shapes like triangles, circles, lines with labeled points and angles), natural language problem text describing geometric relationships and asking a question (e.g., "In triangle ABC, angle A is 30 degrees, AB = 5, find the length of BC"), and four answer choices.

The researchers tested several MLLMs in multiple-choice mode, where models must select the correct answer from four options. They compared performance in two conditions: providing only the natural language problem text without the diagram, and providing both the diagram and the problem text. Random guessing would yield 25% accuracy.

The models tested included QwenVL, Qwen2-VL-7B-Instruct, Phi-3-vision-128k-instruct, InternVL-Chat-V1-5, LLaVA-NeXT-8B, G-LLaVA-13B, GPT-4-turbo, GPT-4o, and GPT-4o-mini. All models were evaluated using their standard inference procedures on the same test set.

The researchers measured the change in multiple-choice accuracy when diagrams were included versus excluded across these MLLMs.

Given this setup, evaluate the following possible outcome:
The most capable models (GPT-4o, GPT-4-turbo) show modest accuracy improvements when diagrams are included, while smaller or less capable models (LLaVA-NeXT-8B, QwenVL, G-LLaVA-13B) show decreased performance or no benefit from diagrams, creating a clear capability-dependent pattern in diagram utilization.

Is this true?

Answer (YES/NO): NO